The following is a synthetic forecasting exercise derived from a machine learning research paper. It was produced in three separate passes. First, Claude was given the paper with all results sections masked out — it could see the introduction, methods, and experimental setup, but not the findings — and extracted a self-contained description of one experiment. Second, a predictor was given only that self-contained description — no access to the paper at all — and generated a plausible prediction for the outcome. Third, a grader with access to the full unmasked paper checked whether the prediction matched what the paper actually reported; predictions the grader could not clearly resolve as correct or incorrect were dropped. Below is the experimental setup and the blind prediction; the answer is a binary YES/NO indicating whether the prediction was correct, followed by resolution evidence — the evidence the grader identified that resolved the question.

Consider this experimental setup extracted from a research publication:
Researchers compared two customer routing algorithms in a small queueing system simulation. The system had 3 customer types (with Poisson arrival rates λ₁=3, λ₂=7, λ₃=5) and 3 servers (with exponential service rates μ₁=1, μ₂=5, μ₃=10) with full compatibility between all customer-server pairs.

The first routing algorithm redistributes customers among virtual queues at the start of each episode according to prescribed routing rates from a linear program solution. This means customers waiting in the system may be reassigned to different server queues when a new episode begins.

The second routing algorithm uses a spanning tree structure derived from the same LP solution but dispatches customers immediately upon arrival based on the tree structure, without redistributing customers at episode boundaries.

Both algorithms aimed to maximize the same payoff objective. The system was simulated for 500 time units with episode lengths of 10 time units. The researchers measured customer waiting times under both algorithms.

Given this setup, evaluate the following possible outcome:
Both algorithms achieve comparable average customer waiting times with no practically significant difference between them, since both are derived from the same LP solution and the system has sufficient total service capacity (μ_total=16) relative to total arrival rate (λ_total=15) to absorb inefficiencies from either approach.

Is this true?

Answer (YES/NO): NO